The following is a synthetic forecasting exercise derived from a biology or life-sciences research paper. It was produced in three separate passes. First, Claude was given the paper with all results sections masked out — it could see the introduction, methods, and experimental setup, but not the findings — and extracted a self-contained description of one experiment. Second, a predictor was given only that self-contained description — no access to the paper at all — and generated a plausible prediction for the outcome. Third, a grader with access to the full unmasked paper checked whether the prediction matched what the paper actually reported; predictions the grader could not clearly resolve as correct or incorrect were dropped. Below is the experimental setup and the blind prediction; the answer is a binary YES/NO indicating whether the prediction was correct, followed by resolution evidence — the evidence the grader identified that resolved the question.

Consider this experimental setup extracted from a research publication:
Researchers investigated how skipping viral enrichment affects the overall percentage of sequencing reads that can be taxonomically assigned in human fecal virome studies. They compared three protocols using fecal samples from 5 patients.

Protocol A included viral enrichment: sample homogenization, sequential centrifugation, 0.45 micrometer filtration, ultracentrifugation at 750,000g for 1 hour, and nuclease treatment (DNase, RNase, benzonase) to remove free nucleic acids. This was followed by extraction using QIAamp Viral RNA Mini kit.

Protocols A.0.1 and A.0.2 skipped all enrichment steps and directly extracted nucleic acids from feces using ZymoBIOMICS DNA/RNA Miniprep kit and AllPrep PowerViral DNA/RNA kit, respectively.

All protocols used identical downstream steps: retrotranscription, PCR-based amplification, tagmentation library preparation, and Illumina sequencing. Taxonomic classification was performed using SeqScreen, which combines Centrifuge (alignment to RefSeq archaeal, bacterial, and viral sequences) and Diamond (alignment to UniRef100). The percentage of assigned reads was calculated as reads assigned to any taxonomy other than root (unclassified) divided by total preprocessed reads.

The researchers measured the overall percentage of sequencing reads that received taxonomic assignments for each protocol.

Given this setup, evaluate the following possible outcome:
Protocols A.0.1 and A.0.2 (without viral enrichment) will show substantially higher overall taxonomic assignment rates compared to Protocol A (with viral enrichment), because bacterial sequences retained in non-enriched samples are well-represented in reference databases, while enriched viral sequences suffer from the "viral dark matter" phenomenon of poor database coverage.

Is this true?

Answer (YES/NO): YES